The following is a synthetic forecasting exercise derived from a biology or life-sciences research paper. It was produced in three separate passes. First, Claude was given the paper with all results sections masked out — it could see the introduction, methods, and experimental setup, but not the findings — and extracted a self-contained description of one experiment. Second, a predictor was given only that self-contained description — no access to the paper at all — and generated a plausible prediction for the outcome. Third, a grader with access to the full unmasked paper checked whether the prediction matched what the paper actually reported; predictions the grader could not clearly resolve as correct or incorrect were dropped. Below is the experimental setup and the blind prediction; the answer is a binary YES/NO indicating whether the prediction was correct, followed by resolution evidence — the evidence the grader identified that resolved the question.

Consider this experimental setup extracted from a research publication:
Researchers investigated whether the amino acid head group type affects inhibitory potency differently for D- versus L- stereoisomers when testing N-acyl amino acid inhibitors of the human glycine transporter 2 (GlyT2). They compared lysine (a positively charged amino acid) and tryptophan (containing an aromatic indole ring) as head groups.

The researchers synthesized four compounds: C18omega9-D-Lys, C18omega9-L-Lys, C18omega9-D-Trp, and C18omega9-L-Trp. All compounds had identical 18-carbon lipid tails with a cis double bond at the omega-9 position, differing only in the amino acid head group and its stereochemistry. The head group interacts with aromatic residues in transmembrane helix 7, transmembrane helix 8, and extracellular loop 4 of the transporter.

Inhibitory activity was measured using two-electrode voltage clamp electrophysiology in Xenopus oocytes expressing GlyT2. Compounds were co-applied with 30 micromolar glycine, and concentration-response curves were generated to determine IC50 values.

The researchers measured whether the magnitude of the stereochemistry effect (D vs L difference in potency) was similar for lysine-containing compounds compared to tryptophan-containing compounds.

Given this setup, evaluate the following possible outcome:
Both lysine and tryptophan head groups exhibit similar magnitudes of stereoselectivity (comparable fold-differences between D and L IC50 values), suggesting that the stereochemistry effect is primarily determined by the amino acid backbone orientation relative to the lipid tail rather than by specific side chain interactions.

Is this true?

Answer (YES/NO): NO